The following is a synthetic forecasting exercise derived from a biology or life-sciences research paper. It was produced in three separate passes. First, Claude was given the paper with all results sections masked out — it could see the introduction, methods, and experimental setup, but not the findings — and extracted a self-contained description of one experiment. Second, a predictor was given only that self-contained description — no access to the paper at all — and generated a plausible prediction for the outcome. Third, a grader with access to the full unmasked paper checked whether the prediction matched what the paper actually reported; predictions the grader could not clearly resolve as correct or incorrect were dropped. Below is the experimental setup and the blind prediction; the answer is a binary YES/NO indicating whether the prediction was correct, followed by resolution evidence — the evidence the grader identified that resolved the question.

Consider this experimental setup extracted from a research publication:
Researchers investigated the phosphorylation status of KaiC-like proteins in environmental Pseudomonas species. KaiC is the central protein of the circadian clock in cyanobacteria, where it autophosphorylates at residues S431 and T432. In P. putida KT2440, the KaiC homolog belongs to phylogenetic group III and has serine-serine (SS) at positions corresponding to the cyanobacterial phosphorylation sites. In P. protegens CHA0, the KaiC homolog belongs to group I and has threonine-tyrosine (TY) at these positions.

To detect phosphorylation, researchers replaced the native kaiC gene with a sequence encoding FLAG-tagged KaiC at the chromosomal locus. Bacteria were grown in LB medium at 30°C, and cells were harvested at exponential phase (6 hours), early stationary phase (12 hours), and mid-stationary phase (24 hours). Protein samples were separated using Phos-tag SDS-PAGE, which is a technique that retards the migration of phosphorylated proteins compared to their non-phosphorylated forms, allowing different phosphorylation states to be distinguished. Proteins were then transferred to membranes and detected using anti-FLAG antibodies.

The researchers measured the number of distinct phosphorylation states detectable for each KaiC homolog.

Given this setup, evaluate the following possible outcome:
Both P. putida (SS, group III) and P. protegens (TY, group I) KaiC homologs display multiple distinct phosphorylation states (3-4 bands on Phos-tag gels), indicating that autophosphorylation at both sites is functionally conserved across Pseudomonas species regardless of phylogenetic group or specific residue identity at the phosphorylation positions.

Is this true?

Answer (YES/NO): NO